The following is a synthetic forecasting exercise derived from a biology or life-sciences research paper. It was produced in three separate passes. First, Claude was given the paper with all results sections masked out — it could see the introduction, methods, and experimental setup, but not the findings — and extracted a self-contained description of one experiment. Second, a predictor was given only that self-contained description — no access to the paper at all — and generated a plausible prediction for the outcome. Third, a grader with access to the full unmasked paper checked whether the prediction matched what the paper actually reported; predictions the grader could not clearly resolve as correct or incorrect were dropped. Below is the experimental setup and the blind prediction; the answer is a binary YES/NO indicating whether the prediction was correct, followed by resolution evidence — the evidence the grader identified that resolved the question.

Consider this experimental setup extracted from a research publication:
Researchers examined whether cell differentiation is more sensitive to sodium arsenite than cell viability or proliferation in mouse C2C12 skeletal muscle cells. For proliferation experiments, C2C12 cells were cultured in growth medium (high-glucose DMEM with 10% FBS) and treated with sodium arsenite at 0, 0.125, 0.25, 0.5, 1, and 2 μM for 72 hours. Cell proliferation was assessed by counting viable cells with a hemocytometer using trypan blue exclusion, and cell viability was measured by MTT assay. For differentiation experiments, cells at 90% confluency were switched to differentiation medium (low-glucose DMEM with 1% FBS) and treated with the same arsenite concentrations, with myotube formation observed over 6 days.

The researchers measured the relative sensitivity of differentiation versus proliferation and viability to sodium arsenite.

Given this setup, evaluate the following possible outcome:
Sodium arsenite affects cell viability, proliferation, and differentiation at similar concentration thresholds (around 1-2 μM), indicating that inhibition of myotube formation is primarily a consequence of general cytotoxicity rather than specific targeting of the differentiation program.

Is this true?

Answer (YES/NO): NO